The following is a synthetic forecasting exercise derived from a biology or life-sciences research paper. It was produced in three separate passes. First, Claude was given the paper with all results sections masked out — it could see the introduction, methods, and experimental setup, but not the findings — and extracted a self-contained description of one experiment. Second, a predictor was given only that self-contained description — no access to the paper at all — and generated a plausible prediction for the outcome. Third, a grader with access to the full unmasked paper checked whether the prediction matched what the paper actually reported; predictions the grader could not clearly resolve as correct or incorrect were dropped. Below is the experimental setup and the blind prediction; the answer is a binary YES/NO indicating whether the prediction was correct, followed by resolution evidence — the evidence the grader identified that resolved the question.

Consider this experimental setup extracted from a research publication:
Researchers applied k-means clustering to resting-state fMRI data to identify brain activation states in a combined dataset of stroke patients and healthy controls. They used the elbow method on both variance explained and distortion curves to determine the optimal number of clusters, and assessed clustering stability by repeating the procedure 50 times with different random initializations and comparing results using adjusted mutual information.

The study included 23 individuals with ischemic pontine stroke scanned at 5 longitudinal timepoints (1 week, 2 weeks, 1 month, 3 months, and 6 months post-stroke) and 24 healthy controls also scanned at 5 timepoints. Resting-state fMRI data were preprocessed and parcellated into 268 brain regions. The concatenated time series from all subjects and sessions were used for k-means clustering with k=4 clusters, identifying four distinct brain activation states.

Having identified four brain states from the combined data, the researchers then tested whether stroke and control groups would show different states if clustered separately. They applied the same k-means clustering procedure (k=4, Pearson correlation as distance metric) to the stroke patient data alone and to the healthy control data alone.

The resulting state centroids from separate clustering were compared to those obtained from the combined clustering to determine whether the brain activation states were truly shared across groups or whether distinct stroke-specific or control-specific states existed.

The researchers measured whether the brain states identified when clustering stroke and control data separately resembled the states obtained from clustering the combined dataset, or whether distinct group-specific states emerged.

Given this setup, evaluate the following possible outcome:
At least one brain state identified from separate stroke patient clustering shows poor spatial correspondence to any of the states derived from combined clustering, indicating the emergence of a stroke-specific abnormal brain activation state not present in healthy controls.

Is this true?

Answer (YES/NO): NO